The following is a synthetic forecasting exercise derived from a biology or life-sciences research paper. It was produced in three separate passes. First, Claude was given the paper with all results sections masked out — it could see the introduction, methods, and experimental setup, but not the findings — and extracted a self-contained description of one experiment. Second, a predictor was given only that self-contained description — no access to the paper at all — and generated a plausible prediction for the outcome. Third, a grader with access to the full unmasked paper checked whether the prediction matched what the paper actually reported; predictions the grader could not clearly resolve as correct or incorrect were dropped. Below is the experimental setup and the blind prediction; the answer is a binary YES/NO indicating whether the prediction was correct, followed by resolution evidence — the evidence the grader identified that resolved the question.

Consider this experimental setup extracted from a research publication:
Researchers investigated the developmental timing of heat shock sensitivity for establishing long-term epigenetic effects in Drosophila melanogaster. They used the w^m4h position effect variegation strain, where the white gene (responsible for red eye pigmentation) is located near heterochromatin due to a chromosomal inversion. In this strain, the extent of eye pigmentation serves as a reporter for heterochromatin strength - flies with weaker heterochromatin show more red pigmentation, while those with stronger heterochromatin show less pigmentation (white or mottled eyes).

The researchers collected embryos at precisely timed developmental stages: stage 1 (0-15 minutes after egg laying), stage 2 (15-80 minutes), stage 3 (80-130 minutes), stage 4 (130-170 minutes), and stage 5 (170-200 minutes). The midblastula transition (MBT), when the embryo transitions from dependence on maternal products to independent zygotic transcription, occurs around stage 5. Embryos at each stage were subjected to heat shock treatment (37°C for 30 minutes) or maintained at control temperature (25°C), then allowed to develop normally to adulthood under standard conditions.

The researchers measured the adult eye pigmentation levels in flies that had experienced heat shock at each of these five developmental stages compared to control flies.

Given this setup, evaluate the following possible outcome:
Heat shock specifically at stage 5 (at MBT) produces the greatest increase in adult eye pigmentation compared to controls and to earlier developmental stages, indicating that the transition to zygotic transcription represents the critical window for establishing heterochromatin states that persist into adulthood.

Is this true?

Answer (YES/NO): NO